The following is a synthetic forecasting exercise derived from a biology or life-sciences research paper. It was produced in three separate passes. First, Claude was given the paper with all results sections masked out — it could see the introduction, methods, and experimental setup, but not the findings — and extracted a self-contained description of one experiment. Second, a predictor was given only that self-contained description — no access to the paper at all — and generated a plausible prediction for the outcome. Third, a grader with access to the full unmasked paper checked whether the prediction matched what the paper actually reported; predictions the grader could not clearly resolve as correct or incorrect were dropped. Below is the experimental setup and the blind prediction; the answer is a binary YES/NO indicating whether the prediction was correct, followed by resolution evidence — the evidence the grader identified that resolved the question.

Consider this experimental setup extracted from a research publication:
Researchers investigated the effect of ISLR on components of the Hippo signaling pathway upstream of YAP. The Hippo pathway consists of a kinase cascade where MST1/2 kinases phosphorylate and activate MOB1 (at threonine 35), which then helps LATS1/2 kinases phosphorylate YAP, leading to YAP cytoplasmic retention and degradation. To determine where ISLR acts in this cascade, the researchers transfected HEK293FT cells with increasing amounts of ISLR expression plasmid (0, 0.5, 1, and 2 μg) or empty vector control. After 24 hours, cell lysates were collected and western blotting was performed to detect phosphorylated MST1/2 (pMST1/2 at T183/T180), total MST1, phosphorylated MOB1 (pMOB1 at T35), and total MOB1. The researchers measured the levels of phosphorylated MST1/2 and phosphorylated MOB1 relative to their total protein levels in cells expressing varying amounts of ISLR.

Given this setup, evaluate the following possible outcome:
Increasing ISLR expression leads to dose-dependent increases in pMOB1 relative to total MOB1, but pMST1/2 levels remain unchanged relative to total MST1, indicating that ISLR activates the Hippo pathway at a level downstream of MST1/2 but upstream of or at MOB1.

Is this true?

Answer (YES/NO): NO